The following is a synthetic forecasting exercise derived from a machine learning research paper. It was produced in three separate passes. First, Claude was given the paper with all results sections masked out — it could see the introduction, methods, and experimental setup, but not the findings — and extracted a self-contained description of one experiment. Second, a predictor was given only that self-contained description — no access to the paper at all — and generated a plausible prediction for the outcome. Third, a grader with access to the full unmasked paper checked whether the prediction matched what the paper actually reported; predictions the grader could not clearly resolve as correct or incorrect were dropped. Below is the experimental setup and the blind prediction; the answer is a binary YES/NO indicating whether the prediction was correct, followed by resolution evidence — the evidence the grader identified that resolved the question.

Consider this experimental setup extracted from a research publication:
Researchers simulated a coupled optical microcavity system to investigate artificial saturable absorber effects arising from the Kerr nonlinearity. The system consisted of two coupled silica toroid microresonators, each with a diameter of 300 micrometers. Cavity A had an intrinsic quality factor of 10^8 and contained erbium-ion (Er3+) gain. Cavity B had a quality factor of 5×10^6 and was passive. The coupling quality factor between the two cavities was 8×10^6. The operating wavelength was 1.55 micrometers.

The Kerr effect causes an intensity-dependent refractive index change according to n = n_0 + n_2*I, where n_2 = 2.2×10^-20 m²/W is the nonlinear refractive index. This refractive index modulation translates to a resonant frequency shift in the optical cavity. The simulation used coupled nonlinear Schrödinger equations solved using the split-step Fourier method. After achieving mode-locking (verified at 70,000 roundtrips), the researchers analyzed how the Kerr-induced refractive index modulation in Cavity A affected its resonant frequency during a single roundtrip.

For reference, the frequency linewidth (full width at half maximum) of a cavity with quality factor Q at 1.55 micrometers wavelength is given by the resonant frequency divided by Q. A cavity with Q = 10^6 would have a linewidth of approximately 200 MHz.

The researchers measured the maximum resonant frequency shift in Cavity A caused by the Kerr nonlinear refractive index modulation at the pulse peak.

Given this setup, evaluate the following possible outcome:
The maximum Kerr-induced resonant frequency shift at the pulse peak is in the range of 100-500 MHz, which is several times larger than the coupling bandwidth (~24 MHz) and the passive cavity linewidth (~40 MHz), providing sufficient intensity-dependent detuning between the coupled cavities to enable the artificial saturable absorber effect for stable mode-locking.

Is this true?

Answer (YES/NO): NO